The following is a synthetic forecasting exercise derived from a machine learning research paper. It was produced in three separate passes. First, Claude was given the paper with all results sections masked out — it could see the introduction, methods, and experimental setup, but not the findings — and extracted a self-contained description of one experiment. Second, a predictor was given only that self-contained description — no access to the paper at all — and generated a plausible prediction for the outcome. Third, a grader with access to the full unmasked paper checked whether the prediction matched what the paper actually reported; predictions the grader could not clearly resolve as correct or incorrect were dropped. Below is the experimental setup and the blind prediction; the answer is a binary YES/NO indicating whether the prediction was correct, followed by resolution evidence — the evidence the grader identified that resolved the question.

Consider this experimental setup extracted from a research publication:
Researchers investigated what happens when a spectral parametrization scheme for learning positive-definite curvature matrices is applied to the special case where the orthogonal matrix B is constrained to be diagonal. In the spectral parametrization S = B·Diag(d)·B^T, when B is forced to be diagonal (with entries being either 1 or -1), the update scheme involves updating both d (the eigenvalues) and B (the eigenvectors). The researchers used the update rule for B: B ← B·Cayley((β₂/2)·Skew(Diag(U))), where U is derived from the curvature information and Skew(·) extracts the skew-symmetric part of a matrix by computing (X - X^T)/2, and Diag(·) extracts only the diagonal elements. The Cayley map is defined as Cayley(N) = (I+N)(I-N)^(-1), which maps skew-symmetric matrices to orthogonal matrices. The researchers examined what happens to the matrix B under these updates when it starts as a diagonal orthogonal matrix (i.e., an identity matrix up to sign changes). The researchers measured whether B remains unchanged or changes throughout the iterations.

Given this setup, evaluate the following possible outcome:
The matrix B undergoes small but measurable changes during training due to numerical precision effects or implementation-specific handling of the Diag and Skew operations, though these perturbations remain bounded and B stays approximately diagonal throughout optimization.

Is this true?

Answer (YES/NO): NO